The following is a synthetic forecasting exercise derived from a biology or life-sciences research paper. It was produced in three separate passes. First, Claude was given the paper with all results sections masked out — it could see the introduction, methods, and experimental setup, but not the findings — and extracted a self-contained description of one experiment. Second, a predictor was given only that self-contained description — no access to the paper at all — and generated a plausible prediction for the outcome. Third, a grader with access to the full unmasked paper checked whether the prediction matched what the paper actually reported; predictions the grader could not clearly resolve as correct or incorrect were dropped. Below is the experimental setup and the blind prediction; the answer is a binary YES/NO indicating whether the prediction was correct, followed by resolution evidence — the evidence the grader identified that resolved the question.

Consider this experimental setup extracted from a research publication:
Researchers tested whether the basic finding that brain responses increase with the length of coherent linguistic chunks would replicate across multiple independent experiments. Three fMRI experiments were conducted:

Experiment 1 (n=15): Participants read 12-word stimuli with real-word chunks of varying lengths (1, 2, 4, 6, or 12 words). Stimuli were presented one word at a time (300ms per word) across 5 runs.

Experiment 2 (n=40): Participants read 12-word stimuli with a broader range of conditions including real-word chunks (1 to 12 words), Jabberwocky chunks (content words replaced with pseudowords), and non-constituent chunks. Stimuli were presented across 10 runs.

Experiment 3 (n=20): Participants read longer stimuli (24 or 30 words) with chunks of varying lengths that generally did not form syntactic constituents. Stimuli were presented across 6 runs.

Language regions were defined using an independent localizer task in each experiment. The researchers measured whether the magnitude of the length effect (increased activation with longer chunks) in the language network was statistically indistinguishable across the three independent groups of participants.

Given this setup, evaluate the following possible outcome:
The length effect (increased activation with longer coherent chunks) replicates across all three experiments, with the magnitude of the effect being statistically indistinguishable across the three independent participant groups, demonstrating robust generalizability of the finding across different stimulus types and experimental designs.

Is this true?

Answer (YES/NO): YES